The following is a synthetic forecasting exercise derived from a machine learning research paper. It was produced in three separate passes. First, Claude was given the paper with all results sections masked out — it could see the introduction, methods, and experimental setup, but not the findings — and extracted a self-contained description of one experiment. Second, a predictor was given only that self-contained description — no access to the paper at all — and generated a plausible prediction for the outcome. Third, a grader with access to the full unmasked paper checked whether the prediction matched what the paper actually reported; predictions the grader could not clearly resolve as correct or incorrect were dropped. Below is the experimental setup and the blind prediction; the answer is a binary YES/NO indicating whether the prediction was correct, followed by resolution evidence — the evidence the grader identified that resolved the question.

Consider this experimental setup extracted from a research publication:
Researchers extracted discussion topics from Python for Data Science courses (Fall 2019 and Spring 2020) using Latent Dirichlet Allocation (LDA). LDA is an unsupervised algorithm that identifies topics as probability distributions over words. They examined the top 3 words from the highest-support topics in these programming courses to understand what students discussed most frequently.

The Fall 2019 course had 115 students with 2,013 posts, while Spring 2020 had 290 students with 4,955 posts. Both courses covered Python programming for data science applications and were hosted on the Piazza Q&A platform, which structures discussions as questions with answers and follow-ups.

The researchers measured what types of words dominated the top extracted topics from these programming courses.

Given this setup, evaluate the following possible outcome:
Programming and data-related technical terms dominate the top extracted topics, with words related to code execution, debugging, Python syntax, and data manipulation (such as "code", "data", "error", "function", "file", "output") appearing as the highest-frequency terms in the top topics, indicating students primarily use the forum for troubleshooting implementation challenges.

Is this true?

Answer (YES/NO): YES